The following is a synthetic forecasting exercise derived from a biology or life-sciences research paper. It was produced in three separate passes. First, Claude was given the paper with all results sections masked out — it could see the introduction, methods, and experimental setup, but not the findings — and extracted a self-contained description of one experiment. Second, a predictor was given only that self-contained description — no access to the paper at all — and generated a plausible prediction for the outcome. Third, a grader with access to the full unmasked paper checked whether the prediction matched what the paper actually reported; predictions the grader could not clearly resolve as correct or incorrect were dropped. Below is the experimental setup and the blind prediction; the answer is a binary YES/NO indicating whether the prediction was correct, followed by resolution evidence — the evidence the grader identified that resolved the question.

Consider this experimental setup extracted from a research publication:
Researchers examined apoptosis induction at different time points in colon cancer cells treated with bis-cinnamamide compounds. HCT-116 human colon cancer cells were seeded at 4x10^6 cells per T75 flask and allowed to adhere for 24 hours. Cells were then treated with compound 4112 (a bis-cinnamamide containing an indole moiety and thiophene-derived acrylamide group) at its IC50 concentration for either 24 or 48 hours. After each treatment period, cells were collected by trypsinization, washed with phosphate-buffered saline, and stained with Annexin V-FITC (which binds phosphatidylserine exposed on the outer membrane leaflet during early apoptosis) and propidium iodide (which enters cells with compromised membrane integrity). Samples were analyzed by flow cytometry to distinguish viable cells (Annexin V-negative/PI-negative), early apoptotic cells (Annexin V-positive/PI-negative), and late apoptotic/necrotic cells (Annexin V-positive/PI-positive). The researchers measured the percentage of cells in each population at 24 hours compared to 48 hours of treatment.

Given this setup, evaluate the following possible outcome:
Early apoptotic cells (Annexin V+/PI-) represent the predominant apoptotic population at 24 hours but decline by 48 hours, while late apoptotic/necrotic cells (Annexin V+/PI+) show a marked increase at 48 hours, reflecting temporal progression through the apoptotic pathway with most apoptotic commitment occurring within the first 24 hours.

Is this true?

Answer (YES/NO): NO